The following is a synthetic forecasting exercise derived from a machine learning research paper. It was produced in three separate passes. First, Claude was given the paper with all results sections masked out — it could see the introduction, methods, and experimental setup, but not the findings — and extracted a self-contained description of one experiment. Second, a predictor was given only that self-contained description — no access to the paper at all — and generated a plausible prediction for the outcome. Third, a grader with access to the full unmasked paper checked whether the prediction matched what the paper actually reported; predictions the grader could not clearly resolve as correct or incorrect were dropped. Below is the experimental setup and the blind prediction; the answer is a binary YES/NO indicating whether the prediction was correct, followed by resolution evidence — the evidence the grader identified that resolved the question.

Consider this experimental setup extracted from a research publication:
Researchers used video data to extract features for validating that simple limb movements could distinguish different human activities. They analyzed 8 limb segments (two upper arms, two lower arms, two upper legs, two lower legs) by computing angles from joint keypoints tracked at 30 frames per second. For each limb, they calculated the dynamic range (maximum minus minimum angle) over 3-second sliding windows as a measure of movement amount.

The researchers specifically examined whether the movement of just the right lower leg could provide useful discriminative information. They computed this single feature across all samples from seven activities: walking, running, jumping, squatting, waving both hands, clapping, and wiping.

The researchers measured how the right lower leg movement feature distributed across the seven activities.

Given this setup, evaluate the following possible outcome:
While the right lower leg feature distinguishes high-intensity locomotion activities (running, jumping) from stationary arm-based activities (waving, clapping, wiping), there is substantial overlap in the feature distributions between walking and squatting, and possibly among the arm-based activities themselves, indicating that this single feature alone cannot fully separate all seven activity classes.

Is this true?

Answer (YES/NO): NO